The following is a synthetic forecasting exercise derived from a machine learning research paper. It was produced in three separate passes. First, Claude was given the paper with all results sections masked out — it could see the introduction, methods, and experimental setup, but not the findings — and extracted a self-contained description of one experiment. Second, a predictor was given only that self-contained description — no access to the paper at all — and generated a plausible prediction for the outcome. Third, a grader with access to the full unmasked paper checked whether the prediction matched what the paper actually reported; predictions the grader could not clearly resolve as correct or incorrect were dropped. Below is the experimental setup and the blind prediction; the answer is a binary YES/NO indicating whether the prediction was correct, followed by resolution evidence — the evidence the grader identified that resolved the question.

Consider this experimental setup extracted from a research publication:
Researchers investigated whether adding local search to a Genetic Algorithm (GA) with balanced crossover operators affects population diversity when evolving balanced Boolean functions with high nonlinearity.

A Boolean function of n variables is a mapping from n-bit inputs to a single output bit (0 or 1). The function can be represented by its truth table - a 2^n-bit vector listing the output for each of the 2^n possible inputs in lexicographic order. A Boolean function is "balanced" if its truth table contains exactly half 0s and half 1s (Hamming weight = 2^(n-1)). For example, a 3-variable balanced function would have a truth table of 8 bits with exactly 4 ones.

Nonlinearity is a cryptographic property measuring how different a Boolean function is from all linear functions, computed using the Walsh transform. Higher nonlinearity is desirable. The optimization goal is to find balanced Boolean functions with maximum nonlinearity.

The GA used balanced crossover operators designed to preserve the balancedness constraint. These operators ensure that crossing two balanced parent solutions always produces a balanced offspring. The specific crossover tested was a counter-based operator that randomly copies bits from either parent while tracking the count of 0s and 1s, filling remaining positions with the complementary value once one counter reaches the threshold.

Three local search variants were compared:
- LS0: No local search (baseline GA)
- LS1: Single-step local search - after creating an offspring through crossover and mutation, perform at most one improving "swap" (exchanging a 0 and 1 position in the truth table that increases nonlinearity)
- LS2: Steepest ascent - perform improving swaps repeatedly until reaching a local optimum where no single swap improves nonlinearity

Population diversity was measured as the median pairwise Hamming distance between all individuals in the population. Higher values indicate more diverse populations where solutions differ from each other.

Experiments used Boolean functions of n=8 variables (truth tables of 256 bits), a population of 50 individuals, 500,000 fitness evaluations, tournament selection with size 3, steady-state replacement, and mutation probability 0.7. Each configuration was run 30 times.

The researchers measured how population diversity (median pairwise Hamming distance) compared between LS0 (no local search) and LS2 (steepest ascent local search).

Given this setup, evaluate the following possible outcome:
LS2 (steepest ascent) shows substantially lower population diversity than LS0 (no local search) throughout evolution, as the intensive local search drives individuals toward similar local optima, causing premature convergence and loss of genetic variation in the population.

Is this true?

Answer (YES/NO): NO